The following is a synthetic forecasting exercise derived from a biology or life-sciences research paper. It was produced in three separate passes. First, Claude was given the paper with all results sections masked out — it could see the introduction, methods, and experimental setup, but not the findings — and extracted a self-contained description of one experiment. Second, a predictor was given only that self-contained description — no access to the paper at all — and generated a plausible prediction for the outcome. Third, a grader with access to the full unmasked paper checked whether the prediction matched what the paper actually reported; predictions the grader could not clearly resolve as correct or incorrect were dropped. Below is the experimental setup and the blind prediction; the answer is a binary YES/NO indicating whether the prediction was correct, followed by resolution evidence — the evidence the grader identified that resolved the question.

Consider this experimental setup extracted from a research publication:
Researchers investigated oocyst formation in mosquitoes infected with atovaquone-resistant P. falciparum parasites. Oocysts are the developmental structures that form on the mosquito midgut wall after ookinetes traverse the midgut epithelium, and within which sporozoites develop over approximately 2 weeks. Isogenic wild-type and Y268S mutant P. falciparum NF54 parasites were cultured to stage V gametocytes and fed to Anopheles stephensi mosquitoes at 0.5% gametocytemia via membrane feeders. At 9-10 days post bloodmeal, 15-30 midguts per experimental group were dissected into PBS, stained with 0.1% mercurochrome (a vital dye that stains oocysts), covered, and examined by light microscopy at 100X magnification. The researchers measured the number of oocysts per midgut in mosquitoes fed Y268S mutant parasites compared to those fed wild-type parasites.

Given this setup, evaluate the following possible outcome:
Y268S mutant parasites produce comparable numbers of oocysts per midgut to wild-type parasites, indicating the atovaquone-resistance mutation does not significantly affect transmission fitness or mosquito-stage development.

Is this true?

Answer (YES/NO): NO